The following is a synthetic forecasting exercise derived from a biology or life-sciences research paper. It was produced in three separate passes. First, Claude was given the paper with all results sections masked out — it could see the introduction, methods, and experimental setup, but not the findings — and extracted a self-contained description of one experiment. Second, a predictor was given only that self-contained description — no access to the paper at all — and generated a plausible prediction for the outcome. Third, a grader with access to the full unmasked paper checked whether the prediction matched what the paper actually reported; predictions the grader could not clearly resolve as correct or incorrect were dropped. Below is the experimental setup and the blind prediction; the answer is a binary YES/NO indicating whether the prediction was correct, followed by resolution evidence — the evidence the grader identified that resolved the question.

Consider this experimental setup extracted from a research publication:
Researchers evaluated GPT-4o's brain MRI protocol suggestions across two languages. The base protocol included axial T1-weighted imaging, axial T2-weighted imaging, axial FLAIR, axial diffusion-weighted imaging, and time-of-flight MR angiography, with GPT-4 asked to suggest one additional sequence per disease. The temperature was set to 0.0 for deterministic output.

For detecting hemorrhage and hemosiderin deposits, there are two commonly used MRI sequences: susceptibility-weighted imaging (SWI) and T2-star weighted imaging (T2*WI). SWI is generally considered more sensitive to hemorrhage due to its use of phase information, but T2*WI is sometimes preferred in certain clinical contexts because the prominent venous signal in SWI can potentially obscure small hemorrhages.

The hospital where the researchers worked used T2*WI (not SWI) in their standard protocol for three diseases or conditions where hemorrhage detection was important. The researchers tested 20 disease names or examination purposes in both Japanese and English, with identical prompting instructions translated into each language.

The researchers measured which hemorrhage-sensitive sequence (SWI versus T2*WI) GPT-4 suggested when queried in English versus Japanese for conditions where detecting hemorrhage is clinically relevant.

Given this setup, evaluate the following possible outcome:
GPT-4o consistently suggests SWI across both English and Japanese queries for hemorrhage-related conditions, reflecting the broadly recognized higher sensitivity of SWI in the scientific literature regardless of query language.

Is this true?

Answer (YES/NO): NO